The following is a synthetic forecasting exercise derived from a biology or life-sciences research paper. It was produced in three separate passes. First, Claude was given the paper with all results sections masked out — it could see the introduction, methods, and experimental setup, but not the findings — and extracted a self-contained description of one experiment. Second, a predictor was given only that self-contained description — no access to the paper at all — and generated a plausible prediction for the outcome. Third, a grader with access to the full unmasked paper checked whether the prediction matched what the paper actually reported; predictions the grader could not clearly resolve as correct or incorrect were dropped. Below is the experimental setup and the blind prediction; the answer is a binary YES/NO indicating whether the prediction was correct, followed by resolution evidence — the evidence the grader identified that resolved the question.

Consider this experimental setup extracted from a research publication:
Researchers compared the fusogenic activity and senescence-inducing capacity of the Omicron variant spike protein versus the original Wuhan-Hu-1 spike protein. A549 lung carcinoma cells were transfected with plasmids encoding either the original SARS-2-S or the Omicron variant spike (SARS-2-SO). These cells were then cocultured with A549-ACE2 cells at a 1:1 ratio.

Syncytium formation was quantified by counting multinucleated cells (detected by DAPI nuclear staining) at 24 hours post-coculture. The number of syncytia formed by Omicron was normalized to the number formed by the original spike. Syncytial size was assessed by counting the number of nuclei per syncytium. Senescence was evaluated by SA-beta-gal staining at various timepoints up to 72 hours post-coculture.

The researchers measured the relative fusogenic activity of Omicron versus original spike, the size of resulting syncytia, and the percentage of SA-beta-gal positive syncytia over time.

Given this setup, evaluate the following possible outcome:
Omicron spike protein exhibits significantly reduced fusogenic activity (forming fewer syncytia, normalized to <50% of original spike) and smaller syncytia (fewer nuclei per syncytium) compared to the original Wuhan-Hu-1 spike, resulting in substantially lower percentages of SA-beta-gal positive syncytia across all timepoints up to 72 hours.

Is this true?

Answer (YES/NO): NO